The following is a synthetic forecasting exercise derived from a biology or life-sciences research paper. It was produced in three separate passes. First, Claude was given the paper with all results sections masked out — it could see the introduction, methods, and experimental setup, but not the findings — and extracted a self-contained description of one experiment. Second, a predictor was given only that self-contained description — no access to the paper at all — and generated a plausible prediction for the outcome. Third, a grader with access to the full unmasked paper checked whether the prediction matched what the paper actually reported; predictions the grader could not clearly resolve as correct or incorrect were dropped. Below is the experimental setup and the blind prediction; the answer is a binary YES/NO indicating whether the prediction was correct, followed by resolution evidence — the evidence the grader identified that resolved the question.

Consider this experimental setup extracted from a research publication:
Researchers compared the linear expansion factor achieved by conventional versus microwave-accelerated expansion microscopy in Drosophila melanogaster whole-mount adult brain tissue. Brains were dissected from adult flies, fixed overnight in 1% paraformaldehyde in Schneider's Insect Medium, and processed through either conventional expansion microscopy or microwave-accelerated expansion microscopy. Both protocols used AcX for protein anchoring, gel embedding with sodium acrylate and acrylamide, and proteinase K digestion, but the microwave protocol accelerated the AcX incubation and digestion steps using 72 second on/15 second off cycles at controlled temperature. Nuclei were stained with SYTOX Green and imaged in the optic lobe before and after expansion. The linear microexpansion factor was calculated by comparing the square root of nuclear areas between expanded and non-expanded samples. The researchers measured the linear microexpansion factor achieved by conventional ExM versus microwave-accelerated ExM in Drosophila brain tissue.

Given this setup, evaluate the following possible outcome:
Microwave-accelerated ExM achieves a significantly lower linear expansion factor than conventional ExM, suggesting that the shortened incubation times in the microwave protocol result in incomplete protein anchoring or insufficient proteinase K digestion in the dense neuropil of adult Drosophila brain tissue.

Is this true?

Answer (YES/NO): NO